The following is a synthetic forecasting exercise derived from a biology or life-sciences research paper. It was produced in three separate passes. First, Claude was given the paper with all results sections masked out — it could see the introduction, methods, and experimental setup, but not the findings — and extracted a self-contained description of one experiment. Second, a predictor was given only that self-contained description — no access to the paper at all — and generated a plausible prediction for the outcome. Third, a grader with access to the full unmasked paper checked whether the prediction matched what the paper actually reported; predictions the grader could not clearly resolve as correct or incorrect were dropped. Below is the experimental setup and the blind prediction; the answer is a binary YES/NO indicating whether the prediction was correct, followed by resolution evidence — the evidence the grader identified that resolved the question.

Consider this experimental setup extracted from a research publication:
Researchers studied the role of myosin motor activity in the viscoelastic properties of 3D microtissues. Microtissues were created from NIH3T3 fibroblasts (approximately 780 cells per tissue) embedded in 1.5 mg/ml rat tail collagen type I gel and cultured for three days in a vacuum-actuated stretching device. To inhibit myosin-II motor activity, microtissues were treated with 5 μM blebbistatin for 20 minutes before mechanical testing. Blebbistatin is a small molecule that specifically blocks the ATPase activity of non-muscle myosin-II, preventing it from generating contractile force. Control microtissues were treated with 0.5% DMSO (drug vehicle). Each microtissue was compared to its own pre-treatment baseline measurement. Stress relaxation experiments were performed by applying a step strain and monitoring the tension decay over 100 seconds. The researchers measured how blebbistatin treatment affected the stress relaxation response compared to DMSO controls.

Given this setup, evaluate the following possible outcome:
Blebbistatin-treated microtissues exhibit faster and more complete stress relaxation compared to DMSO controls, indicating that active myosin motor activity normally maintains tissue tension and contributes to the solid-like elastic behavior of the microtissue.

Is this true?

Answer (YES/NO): NO